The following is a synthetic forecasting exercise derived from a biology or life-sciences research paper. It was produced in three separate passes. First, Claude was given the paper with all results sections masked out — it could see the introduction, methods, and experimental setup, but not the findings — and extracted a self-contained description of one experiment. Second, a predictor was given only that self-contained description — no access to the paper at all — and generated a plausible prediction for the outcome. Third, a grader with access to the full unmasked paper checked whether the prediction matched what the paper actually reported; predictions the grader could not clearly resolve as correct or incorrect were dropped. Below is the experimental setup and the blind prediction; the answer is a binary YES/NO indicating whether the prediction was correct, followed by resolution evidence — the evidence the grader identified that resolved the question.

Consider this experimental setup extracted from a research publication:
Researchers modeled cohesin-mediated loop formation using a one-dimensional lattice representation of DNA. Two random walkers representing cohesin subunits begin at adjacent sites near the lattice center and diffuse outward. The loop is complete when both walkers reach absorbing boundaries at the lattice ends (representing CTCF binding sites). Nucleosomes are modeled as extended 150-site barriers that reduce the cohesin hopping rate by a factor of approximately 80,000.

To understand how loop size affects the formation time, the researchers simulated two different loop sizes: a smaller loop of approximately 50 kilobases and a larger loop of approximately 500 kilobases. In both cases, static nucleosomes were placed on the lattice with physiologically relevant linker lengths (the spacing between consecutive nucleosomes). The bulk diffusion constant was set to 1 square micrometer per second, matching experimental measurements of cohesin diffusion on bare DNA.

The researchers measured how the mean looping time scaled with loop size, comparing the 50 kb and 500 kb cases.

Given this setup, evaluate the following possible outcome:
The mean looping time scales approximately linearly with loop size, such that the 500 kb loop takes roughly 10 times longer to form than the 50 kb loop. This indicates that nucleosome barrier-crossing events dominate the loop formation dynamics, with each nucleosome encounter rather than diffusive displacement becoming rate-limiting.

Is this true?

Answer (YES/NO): NO